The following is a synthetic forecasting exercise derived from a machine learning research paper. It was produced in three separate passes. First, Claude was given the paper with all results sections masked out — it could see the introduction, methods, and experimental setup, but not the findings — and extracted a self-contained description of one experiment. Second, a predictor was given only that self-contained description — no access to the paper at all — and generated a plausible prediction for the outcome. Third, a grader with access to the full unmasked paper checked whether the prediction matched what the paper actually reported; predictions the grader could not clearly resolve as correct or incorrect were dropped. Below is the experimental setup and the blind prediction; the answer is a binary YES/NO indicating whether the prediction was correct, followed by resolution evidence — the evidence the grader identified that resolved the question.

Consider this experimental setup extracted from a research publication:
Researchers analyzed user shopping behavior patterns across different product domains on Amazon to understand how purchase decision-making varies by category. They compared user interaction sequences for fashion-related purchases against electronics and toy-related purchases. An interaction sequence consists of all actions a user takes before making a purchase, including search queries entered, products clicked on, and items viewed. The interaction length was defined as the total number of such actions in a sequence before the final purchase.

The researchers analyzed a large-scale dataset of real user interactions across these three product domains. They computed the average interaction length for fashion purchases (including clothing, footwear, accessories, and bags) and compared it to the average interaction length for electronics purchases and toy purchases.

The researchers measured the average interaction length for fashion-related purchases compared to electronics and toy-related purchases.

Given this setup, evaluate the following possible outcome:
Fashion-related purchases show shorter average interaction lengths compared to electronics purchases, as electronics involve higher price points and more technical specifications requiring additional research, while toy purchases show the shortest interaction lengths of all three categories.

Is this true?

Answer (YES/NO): NO